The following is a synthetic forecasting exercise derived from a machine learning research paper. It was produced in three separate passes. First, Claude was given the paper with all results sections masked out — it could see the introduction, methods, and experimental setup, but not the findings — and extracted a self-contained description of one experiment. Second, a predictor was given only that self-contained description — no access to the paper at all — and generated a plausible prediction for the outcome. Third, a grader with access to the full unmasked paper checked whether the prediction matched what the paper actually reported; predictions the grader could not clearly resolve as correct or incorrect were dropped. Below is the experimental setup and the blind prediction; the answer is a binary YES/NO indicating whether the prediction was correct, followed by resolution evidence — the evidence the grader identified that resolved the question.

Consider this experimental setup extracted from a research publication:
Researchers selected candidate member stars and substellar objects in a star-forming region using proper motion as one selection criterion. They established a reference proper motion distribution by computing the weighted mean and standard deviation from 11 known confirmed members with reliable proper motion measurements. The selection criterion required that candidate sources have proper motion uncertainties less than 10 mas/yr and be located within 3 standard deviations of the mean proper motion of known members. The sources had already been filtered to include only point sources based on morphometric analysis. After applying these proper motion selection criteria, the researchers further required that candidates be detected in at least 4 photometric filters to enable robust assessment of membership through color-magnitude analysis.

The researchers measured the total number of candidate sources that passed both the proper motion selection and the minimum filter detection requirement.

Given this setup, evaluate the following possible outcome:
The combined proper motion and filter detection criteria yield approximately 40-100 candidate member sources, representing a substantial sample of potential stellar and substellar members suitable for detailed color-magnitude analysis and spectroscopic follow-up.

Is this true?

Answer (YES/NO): NO